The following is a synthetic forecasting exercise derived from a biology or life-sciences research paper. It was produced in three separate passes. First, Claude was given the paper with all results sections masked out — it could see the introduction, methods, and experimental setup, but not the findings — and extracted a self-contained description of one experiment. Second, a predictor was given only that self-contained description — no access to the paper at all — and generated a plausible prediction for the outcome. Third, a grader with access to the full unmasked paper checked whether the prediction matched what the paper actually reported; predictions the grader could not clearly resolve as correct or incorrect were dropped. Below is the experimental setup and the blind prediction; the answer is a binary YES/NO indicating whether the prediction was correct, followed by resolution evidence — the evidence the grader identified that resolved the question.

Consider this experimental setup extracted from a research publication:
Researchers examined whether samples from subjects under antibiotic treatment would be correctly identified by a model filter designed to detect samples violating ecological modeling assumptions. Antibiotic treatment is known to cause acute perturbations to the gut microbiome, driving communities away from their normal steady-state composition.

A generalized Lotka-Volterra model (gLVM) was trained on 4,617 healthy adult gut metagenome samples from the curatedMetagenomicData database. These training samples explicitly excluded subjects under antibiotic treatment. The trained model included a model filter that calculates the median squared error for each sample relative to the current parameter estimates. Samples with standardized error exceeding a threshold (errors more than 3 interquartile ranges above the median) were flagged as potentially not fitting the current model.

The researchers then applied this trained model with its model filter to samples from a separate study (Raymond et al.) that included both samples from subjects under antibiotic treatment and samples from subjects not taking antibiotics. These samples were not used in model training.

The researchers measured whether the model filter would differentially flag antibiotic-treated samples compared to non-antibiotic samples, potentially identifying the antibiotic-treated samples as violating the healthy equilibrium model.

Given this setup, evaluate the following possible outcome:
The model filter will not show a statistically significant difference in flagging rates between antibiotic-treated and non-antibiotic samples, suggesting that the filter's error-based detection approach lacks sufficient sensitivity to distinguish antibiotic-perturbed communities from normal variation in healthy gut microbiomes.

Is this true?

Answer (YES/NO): NO